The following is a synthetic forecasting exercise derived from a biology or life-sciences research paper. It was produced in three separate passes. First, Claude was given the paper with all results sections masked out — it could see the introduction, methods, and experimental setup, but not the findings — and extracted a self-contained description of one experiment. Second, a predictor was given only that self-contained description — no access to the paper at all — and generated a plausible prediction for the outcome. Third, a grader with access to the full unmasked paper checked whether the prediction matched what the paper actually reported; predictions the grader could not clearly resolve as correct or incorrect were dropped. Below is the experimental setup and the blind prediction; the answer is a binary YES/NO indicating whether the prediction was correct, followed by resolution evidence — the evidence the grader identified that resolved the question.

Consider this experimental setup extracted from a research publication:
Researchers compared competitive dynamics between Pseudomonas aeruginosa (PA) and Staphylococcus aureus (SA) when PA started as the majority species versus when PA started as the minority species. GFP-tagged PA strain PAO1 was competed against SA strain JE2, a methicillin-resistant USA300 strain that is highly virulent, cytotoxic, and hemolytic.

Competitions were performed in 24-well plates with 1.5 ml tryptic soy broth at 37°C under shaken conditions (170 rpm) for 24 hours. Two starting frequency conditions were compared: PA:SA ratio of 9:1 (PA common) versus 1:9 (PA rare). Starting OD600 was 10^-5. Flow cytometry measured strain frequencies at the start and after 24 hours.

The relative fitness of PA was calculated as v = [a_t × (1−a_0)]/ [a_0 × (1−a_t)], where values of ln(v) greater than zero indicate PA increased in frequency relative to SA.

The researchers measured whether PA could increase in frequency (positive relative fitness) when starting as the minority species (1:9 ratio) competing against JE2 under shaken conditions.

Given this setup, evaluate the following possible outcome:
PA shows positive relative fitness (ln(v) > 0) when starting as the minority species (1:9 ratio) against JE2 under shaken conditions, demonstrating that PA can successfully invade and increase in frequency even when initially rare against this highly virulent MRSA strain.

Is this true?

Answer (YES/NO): NO